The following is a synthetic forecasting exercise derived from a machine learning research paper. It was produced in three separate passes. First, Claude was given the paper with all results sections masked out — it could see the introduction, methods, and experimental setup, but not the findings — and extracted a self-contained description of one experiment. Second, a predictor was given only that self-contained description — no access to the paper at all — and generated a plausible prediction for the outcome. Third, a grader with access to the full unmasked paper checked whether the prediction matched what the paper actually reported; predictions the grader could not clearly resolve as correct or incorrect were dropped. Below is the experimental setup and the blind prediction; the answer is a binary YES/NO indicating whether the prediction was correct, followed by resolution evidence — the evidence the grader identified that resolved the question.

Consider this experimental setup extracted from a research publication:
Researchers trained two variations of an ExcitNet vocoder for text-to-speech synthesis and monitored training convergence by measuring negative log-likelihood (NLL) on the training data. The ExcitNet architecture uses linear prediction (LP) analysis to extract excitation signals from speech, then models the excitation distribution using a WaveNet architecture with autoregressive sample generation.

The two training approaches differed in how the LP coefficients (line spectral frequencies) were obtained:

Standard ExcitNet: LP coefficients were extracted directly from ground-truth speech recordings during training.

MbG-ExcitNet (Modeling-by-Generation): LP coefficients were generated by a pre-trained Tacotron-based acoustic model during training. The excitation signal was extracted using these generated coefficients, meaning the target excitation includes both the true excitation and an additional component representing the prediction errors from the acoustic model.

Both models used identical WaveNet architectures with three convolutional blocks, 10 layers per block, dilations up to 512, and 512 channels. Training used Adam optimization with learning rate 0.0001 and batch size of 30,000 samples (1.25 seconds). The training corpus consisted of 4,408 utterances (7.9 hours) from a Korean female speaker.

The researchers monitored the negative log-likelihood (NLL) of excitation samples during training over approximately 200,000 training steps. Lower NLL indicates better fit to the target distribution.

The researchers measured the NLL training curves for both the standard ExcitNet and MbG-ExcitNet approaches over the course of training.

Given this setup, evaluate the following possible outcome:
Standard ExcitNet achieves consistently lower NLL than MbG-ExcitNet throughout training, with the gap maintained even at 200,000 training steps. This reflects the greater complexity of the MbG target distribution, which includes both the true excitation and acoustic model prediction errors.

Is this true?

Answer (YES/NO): NO